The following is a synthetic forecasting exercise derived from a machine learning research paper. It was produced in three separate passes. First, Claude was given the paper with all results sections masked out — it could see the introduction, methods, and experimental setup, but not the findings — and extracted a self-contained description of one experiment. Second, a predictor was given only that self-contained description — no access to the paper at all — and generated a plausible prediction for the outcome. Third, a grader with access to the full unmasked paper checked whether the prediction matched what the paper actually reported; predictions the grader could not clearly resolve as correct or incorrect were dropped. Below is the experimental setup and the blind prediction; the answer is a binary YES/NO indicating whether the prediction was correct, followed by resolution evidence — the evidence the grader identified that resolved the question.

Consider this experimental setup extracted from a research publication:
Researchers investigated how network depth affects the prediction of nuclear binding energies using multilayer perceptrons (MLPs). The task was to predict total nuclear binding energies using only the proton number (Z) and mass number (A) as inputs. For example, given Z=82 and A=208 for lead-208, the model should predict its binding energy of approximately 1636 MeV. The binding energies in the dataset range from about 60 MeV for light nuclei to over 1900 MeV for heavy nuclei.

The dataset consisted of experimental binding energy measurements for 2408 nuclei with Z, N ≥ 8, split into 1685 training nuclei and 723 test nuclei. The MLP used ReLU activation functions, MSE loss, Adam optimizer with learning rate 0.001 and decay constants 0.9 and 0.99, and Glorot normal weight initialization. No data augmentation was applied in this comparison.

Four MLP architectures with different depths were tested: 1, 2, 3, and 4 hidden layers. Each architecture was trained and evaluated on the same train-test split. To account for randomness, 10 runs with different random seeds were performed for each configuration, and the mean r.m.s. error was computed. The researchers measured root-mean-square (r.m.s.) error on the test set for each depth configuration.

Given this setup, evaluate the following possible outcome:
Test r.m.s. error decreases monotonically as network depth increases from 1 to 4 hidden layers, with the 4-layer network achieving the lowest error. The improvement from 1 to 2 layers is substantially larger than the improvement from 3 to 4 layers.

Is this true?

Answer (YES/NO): NO